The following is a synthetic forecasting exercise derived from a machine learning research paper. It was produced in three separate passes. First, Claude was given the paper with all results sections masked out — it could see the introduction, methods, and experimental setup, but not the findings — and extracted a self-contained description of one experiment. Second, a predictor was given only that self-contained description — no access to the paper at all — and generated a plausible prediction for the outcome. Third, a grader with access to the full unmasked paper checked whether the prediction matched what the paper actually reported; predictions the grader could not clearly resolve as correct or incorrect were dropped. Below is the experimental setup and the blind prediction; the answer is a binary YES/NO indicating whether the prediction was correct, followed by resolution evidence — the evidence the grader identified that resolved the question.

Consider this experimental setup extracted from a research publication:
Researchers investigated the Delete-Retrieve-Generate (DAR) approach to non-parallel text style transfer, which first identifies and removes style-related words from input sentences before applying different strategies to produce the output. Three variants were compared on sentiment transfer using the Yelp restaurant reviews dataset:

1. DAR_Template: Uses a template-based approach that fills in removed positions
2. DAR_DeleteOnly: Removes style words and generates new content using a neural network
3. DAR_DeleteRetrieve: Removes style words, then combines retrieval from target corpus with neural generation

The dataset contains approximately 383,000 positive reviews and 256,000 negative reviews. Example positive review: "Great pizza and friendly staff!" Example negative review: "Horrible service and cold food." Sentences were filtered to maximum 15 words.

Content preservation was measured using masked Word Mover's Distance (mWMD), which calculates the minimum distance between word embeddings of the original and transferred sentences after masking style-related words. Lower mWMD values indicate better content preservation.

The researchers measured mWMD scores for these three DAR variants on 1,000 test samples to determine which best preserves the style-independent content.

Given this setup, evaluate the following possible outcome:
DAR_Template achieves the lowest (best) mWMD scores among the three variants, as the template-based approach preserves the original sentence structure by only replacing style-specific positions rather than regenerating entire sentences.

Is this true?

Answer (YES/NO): YES